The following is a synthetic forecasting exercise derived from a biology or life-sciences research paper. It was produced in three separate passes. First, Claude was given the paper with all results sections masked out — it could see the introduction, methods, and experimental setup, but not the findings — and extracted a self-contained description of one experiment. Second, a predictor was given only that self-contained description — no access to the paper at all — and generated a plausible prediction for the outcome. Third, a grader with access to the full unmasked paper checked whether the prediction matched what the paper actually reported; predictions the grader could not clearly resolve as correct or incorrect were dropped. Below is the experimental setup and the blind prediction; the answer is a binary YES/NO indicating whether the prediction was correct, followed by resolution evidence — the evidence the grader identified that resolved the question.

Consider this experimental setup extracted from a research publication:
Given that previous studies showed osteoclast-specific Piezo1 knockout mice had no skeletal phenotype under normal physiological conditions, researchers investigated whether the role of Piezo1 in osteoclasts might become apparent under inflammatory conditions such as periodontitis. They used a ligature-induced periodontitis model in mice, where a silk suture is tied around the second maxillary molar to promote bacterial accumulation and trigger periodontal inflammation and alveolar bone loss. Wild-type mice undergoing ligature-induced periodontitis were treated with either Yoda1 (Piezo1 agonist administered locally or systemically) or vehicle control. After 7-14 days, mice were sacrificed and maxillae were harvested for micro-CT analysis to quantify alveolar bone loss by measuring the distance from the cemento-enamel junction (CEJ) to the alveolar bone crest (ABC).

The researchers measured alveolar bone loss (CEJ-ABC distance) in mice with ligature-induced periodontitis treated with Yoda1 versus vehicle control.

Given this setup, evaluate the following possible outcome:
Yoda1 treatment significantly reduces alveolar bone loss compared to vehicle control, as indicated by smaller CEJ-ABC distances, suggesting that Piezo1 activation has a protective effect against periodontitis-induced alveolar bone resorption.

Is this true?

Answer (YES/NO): YES